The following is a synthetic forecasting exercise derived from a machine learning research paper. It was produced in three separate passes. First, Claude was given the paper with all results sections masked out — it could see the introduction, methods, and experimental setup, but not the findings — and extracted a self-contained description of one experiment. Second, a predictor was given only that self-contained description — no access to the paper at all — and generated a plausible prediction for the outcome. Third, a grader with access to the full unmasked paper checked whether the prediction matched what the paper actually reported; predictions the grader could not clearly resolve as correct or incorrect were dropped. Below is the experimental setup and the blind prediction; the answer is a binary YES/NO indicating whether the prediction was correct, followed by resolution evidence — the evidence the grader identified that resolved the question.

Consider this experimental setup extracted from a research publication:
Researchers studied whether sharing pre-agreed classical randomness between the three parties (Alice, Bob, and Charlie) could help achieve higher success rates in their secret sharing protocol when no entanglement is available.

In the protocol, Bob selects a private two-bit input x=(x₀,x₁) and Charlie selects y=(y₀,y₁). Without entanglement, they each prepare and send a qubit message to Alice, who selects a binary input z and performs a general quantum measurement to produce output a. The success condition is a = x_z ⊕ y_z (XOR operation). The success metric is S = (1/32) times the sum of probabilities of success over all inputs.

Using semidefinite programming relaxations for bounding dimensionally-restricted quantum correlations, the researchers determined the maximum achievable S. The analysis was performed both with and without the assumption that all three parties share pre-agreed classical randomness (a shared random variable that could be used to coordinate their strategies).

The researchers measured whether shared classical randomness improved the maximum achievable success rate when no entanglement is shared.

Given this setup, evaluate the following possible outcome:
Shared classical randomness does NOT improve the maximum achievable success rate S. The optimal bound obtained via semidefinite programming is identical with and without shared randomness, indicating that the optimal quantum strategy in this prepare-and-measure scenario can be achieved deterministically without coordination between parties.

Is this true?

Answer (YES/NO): YES